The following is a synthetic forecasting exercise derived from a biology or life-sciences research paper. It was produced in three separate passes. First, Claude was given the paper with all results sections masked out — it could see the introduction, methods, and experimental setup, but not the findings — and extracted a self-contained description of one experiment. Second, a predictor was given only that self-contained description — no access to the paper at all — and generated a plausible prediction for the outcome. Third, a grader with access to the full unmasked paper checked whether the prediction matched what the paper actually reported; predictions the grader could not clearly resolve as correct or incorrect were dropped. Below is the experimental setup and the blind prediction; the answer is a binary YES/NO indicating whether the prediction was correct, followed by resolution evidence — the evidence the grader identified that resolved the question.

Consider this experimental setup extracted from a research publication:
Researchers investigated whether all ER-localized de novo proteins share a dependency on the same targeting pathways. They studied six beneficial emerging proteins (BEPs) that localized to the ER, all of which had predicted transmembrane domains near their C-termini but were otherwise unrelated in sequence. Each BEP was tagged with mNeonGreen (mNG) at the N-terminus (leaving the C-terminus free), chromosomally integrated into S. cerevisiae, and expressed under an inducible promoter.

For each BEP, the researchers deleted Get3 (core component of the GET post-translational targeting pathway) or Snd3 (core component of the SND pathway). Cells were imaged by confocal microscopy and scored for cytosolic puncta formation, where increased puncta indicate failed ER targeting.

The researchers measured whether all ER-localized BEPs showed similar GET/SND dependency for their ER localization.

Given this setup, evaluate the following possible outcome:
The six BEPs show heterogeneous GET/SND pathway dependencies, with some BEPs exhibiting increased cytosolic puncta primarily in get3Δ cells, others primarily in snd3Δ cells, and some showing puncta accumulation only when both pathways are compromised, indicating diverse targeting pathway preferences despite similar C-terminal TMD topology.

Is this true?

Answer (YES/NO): NO